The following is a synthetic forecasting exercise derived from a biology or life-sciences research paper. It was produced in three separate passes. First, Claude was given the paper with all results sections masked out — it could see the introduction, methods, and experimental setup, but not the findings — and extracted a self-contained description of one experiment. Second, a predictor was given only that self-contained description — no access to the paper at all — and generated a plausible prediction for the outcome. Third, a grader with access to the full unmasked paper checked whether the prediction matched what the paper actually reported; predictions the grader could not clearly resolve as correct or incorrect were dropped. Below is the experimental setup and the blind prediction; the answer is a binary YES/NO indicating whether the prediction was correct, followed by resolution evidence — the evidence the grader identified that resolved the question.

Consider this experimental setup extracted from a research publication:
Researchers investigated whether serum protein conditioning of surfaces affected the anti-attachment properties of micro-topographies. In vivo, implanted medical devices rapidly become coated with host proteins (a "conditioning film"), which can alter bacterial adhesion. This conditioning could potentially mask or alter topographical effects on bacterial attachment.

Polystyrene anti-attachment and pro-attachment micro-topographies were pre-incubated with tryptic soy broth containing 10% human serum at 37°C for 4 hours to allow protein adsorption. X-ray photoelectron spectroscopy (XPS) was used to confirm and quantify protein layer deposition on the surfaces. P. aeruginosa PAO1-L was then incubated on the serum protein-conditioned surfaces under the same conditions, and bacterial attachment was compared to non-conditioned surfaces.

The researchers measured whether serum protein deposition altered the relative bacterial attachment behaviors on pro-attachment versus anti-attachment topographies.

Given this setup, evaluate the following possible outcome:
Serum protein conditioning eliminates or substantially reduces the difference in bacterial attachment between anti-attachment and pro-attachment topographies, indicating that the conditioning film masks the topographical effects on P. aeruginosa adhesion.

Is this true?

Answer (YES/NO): NO